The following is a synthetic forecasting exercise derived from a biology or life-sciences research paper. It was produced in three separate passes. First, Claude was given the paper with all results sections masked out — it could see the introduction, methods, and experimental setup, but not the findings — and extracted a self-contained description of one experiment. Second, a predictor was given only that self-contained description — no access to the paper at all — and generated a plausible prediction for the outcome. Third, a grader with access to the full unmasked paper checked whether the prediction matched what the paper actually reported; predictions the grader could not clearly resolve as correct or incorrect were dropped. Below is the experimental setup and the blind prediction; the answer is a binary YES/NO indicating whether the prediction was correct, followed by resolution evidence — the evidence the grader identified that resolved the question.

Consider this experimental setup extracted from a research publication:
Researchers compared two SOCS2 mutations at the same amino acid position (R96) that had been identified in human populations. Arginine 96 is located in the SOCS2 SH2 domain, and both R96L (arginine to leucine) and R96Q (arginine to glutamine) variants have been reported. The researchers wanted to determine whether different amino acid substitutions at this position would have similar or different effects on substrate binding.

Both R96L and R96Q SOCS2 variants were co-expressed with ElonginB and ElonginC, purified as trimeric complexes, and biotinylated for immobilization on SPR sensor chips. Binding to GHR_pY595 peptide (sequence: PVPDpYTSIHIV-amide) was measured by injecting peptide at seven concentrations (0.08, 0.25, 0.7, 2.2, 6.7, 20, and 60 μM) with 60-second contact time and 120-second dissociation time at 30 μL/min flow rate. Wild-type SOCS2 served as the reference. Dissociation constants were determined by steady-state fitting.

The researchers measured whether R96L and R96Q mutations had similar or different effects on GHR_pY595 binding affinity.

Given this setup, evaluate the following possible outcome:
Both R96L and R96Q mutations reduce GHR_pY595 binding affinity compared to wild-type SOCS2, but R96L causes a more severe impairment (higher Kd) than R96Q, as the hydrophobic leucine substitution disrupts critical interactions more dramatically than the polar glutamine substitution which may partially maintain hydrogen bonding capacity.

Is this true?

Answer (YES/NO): NO